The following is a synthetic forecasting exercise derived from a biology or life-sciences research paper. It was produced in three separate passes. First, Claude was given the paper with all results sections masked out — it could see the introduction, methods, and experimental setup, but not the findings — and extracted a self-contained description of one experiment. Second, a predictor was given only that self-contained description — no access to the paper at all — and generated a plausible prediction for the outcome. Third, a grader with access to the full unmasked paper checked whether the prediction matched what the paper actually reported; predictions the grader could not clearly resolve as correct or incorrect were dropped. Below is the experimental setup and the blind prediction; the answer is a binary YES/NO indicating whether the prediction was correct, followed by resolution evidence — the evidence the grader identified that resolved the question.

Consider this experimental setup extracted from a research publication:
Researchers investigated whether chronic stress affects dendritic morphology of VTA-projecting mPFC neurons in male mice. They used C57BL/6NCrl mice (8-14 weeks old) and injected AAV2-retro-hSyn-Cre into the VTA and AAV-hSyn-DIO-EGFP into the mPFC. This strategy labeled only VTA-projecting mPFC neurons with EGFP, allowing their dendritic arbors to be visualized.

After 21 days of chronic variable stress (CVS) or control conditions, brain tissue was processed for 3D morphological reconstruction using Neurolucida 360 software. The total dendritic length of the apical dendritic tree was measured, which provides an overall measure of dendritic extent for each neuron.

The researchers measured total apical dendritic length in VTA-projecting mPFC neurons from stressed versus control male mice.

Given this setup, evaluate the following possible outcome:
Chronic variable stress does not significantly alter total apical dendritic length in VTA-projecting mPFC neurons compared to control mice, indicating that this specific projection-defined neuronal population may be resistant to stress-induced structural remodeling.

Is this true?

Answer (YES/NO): NO